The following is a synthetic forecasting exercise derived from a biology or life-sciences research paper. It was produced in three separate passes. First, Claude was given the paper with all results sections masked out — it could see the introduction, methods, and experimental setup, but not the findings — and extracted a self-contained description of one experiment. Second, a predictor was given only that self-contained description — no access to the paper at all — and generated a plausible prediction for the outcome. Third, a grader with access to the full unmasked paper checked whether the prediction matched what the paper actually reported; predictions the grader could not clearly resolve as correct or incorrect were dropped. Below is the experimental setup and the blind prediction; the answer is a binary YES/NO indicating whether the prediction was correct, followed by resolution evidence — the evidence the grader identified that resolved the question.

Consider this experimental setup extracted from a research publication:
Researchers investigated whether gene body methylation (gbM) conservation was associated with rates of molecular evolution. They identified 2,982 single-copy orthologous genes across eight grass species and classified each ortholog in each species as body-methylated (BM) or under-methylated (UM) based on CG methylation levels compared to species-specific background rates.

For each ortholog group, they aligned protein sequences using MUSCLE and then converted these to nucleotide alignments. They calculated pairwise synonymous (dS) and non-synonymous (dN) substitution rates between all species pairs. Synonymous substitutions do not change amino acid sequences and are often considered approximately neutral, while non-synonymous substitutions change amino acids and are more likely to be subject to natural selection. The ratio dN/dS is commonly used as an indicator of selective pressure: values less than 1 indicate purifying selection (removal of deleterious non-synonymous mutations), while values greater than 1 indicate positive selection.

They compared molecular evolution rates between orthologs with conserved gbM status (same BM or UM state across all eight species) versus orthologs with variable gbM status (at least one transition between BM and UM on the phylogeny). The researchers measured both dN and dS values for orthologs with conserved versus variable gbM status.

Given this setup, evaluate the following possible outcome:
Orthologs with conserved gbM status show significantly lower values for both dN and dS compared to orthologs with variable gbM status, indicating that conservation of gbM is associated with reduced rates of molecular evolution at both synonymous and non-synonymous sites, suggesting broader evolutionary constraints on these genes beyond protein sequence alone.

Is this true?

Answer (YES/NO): YES